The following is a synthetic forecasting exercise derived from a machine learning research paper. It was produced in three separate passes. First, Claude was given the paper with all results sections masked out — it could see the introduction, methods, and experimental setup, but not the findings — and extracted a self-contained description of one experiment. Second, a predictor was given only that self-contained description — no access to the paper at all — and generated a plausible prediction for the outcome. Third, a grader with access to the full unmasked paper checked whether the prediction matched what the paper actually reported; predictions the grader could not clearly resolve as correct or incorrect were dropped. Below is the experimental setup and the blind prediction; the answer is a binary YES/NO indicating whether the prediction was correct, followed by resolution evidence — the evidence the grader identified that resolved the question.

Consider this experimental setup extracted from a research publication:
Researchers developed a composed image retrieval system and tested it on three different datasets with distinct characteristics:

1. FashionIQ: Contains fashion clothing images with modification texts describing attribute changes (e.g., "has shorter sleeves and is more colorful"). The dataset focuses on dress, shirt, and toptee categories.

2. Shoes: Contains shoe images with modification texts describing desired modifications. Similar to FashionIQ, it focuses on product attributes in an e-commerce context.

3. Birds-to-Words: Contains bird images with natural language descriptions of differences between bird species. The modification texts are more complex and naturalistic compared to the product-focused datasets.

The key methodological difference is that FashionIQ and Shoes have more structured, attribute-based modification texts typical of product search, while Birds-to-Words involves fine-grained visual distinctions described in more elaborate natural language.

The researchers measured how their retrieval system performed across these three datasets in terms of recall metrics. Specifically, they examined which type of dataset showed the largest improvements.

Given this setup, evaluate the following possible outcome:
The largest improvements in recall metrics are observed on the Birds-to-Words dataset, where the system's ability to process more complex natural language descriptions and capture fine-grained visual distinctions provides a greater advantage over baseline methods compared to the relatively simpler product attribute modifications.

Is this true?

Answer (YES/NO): YES